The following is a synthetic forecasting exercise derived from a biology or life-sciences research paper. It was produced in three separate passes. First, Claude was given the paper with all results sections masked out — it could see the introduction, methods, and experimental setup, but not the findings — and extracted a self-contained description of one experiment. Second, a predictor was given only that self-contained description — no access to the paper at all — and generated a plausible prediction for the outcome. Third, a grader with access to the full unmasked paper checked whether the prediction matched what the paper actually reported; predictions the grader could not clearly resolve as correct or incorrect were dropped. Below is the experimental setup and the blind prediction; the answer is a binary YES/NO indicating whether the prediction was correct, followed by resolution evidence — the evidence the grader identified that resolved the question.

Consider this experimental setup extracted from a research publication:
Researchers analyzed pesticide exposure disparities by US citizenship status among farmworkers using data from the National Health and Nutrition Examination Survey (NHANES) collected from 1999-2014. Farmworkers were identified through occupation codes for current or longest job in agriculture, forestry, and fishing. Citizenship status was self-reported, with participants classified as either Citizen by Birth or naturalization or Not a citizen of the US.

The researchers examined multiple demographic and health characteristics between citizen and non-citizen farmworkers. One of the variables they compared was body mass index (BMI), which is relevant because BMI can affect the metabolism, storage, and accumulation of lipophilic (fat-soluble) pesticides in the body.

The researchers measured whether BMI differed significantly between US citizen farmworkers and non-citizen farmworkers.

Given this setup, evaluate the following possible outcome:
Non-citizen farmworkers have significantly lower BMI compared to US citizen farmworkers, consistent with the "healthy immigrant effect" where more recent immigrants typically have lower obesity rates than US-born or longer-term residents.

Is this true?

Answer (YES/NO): YES